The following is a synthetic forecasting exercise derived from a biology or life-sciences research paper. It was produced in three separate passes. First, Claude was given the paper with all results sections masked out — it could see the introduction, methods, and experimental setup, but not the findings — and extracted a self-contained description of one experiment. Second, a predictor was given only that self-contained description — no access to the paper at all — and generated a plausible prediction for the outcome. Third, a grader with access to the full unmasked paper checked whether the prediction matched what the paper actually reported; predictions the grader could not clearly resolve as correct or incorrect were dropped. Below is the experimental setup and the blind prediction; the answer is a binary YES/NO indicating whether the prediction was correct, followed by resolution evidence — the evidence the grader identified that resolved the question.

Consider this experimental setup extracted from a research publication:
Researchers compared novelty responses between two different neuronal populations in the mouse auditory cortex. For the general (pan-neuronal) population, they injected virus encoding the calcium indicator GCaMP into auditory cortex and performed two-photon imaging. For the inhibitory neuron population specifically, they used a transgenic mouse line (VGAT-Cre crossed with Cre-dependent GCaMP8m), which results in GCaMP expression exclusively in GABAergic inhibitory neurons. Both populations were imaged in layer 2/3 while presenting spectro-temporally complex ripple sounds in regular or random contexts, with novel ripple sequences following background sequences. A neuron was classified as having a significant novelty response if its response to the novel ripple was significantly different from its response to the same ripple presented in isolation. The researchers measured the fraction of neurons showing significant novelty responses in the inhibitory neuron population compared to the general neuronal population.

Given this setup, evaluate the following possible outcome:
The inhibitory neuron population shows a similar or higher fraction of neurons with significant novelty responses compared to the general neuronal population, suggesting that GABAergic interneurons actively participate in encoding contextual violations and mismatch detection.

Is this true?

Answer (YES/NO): YES